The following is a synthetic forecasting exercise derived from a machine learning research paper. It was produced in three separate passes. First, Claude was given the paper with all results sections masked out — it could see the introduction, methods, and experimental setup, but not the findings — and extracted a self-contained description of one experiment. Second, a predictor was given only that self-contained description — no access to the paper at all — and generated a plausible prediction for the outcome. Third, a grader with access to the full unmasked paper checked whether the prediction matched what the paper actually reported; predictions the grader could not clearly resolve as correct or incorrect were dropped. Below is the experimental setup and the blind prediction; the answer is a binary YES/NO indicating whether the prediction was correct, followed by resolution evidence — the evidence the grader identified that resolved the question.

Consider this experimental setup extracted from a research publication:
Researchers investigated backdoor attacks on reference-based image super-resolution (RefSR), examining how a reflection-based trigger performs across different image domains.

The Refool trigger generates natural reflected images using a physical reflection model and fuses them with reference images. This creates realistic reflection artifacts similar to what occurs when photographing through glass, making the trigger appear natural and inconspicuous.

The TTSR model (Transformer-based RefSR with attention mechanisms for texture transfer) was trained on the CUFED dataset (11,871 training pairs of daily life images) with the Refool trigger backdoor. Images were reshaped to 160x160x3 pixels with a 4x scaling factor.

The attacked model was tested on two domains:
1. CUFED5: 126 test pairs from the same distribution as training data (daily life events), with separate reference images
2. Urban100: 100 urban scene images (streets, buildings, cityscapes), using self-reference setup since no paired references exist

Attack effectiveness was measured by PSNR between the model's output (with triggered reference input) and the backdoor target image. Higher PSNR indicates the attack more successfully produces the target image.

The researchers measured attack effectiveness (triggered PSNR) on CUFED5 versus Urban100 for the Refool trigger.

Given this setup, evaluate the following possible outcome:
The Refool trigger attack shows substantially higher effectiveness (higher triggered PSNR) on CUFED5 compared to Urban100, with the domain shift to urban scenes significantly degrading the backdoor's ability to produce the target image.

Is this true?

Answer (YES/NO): NO